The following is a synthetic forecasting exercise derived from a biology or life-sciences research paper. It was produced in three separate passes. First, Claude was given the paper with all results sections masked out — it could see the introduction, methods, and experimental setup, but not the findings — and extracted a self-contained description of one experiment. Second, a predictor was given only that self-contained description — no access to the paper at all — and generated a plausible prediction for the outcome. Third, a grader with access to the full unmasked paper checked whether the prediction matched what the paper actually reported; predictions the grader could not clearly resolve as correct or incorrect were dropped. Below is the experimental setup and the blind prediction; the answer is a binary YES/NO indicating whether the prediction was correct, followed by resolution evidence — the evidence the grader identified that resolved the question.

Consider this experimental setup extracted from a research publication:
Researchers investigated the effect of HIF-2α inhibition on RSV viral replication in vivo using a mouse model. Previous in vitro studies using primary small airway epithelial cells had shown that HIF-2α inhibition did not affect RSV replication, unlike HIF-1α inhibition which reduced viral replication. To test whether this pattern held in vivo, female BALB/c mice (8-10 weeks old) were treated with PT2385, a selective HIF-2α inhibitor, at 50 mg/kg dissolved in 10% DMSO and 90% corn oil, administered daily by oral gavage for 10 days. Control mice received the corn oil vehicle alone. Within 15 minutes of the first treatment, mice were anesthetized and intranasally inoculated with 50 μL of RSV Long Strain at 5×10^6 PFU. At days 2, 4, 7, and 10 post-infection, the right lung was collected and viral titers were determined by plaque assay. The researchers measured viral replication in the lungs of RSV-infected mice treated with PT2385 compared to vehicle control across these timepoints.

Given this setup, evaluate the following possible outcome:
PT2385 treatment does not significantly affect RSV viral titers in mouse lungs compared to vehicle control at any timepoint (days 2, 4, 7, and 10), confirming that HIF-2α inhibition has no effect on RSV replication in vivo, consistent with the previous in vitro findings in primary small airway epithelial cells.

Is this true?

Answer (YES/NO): NO